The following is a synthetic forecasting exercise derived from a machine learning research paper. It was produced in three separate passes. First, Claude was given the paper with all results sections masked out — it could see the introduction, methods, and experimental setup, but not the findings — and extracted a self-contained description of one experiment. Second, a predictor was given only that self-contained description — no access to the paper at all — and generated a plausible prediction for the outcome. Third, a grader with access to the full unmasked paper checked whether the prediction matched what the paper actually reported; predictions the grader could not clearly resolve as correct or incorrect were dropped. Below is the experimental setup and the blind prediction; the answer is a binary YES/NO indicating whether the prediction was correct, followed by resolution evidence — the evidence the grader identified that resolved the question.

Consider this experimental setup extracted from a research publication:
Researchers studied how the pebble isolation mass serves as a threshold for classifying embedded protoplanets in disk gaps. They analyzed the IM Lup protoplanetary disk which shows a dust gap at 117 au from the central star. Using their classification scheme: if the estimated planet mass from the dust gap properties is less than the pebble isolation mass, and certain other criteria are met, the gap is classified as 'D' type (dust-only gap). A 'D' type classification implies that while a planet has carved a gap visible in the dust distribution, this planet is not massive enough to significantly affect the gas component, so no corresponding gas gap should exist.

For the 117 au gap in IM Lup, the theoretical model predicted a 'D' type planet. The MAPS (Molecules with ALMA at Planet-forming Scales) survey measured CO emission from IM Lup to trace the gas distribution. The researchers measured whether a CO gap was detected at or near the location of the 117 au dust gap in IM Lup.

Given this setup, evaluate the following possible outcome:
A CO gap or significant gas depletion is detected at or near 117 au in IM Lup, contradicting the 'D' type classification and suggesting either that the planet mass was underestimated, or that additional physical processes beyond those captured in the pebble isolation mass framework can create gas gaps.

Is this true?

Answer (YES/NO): NO